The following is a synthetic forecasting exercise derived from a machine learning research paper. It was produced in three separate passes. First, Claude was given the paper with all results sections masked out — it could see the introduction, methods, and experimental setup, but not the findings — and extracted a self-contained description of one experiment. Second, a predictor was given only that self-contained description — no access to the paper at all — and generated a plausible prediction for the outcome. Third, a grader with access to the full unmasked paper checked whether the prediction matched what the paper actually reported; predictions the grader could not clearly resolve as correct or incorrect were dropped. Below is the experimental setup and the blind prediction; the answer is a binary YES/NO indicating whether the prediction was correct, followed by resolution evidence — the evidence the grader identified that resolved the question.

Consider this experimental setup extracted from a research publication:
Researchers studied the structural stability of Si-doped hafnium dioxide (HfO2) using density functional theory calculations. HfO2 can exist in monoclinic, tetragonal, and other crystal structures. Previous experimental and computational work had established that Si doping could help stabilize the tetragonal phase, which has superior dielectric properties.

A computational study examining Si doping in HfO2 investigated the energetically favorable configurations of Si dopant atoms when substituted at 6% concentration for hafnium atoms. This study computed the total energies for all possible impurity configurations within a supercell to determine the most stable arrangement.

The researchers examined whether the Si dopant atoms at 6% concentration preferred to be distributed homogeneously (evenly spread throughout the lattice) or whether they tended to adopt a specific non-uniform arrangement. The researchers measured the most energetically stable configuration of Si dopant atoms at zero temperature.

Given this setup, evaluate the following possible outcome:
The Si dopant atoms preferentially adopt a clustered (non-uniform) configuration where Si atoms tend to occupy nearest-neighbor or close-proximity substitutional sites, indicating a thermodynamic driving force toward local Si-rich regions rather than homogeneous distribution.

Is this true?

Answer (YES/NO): NO